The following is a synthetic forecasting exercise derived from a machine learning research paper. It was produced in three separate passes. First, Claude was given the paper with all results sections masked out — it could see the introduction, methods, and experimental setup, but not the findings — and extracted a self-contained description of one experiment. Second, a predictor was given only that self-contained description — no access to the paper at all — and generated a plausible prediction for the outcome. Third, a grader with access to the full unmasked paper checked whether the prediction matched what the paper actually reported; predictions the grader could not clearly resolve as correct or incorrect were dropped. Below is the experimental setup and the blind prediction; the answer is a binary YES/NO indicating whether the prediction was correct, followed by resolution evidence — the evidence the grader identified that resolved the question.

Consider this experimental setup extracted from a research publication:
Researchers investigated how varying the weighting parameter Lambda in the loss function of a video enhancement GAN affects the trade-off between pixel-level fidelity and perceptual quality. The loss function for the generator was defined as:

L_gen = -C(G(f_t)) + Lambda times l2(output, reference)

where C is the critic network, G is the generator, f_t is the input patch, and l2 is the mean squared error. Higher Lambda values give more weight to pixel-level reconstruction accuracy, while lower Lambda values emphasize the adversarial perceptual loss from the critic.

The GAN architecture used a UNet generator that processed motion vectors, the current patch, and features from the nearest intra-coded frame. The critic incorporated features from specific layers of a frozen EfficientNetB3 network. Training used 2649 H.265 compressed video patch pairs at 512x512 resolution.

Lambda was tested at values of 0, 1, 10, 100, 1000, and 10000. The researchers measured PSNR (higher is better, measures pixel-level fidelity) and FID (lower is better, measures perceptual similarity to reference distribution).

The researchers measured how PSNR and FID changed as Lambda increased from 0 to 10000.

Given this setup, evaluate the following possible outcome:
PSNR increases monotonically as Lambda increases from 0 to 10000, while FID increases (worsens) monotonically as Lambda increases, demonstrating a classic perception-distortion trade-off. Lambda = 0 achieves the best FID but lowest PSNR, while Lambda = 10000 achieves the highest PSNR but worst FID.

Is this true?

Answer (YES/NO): NO